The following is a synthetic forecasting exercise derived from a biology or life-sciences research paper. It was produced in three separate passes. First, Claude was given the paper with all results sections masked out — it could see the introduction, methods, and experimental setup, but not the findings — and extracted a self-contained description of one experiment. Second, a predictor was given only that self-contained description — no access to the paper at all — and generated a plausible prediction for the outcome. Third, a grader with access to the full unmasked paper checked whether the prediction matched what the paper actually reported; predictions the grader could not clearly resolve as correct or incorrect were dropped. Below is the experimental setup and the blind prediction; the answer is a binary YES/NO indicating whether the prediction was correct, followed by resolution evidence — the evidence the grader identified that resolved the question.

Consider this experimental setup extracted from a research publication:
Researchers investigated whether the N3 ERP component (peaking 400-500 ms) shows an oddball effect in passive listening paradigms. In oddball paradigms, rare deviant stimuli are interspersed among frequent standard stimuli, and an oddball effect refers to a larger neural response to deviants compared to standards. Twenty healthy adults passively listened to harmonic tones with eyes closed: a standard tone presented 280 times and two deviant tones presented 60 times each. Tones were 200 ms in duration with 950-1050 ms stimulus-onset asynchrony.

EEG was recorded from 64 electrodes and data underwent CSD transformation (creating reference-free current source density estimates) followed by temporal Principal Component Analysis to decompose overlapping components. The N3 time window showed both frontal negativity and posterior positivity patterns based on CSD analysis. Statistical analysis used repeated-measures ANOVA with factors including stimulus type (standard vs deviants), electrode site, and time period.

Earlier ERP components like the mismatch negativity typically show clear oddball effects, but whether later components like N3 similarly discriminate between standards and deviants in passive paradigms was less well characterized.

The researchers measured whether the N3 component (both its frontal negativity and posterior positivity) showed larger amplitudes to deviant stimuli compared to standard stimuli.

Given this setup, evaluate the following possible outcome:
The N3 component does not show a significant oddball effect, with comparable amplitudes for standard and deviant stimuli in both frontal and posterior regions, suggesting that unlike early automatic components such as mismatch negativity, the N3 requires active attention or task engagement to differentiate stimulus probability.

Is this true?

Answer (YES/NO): NO